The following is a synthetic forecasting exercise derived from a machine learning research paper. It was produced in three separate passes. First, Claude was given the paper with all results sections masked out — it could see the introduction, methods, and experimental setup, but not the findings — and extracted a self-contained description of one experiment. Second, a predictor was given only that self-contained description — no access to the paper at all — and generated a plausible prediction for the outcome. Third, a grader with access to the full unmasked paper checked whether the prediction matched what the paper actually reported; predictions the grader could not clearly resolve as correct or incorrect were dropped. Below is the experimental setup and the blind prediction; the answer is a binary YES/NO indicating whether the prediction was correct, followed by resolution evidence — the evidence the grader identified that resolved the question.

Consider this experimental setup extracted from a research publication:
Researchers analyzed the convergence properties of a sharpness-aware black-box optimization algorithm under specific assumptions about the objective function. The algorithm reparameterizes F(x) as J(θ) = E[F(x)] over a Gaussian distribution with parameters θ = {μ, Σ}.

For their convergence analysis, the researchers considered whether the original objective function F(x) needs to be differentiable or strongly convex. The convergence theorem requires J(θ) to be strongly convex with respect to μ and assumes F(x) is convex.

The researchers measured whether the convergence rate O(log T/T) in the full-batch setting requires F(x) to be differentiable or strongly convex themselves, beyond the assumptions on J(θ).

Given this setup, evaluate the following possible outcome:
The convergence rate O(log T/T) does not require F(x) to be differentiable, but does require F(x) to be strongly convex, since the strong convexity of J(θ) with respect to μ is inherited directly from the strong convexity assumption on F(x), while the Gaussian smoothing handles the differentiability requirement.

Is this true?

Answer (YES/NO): NO